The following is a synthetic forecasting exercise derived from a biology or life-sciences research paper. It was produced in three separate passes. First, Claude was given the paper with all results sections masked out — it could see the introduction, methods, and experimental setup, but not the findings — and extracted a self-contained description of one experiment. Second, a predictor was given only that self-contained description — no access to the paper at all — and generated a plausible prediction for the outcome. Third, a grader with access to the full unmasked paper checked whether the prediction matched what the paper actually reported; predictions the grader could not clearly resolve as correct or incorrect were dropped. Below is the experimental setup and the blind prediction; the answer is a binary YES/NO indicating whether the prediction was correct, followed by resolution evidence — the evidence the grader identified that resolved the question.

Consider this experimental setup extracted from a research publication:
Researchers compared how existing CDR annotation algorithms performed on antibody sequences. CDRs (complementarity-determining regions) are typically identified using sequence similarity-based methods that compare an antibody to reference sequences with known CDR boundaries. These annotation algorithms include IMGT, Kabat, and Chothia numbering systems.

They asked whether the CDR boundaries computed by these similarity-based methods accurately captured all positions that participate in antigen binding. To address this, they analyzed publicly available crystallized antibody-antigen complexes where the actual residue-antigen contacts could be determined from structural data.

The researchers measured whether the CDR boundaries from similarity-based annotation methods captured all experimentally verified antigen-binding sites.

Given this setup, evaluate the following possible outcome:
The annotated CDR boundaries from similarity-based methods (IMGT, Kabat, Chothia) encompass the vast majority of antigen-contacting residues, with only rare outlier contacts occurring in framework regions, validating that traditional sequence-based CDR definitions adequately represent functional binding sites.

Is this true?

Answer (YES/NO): NO